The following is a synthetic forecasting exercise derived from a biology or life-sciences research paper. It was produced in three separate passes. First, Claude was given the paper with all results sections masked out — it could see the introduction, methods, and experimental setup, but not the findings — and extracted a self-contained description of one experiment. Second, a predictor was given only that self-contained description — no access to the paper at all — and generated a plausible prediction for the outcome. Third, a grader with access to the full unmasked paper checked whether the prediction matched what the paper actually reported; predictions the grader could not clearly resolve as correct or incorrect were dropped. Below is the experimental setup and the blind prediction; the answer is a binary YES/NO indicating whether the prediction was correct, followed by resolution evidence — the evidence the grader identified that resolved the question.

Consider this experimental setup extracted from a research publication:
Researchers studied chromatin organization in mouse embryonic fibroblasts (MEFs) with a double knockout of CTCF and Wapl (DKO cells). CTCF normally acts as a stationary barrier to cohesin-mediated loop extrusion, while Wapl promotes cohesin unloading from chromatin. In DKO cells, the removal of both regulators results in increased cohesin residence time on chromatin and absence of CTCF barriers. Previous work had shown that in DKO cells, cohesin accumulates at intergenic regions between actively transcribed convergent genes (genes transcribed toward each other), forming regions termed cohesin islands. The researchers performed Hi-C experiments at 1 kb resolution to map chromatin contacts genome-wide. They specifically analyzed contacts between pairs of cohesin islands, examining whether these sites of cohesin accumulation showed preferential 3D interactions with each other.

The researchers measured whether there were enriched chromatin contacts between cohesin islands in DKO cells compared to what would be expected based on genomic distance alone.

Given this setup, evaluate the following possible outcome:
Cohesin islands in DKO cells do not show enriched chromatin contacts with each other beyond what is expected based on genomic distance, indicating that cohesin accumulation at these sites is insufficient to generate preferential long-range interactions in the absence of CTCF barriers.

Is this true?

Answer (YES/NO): NO